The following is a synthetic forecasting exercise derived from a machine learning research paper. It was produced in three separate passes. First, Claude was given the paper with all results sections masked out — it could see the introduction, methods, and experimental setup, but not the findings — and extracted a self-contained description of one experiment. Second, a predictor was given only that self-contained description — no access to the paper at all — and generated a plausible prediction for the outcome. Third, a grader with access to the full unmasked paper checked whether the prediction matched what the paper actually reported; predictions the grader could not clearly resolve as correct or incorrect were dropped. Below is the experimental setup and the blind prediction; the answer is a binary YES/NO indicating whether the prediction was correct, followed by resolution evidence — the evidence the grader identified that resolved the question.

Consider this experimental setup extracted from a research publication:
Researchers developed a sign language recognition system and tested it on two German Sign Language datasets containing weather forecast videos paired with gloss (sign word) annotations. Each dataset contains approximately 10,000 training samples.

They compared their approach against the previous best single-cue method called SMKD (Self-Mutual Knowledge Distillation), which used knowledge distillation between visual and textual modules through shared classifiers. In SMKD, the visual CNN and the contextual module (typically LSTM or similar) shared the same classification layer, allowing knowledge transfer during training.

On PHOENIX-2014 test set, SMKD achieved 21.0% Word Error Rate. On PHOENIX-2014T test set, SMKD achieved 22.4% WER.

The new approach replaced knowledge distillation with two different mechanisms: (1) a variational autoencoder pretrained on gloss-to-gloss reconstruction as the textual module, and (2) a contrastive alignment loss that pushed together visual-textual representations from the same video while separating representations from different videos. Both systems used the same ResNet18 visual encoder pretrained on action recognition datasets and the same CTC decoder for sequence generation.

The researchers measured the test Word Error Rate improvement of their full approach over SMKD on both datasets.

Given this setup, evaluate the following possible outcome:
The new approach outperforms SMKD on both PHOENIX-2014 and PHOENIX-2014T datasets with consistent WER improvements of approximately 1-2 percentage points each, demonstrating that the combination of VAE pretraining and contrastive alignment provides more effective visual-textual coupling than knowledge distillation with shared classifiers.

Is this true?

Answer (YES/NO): NO